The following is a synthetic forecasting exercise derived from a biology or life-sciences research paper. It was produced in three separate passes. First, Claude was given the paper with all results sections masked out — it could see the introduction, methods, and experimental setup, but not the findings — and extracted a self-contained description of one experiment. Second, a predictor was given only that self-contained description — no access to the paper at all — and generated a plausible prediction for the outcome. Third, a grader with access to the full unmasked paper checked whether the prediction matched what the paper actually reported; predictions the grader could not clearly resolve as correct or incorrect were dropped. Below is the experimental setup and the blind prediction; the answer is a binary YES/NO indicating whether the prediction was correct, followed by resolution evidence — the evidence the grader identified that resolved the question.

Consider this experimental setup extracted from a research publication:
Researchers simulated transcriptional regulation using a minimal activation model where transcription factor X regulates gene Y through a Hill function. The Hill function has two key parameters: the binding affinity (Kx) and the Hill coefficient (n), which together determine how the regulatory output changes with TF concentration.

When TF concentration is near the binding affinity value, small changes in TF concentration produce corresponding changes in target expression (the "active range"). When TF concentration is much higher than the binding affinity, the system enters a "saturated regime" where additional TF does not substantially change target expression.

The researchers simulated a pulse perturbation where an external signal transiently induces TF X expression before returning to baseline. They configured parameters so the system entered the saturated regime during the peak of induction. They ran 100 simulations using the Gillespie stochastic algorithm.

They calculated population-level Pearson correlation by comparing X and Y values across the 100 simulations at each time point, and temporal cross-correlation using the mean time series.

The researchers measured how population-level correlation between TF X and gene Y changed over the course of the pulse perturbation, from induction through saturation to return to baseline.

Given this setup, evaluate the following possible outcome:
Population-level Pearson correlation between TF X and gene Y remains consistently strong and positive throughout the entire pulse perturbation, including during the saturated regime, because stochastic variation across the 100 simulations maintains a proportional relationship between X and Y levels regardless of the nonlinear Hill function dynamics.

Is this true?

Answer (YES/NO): NO